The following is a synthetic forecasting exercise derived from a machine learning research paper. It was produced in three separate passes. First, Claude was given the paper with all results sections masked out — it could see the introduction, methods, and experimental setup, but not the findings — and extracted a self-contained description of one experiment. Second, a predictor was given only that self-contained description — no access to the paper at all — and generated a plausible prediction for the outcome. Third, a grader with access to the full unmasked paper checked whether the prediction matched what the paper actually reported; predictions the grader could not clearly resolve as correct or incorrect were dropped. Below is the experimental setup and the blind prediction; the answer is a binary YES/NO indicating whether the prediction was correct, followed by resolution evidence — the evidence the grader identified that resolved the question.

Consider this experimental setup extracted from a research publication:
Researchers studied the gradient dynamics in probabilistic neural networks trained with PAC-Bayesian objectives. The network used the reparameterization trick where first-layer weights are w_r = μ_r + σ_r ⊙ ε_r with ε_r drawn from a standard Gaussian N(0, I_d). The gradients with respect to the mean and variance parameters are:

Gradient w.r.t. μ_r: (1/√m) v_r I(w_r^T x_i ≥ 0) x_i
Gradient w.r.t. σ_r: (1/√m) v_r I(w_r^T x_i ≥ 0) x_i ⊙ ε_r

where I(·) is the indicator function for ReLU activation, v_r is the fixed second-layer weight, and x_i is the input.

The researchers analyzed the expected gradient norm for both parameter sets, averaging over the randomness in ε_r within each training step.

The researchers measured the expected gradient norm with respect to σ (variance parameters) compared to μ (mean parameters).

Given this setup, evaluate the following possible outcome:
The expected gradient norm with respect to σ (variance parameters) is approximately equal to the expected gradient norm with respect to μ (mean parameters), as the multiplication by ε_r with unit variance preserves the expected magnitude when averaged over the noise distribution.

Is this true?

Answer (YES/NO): NO